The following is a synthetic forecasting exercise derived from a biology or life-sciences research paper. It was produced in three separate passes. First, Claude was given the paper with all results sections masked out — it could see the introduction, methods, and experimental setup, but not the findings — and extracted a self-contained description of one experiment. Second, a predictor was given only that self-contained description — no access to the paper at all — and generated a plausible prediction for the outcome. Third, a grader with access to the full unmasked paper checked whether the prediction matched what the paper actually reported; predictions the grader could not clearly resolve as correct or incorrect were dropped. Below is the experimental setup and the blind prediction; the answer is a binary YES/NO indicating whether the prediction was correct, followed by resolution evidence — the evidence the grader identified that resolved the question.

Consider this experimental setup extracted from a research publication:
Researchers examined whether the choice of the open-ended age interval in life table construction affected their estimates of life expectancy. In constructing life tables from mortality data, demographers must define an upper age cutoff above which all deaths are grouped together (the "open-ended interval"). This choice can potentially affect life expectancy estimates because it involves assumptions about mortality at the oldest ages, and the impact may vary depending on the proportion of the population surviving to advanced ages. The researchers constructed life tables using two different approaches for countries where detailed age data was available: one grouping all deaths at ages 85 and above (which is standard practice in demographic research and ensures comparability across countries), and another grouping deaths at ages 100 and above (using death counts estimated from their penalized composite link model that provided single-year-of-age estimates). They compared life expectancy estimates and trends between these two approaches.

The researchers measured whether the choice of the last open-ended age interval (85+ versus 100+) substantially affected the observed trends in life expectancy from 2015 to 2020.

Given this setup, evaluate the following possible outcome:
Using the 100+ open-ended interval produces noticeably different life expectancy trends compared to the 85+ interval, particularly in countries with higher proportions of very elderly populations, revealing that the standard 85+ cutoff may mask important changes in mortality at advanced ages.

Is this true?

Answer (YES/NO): NO